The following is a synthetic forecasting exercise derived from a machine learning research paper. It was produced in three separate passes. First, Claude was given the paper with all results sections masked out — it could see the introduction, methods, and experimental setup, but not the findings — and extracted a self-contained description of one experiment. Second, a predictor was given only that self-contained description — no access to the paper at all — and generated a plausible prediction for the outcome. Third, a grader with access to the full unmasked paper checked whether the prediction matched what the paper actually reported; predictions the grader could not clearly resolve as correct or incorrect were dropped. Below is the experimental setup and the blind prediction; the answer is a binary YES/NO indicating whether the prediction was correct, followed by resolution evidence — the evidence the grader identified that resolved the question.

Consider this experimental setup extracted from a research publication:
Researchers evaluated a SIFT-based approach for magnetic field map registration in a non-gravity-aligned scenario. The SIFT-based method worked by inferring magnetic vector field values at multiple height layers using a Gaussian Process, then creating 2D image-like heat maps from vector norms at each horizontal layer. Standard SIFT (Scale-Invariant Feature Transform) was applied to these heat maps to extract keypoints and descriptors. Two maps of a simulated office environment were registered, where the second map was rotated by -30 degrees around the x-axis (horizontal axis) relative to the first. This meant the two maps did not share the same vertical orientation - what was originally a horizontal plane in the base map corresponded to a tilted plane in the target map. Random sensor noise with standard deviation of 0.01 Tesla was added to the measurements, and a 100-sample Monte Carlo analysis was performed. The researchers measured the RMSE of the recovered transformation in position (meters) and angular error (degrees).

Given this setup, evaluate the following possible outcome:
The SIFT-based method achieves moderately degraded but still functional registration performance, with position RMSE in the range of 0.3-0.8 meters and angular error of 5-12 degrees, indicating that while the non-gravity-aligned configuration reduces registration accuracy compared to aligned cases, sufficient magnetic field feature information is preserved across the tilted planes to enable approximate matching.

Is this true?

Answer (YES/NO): NO